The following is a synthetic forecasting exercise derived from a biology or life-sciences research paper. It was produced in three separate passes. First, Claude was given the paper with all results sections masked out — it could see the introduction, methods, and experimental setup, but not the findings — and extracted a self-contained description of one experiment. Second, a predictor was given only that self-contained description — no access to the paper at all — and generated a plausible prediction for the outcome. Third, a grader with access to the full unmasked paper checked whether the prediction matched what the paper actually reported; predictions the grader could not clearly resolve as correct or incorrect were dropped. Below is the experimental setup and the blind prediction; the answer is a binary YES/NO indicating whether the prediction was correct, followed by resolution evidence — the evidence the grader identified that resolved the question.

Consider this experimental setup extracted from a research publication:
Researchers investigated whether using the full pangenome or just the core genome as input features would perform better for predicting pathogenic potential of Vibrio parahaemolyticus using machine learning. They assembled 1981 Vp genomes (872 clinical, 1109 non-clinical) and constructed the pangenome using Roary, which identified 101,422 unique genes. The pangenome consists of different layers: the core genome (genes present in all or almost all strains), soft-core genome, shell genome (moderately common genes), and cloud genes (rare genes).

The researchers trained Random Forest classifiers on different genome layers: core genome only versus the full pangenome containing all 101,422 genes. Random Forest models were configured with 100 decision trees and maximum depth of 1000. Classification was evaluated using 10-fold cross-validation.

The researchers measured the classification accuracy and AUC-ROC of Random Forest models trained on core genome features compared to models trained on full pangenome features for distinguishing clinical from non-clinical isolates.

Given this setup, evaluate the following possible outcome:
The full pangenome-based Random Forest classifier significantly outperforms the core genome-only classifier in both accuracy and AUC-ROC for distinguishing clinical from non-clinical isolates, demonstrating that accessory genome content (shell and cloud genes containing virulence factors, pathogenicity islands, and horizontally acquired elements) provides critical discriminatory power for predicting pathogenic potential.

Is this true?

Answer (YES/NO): YES